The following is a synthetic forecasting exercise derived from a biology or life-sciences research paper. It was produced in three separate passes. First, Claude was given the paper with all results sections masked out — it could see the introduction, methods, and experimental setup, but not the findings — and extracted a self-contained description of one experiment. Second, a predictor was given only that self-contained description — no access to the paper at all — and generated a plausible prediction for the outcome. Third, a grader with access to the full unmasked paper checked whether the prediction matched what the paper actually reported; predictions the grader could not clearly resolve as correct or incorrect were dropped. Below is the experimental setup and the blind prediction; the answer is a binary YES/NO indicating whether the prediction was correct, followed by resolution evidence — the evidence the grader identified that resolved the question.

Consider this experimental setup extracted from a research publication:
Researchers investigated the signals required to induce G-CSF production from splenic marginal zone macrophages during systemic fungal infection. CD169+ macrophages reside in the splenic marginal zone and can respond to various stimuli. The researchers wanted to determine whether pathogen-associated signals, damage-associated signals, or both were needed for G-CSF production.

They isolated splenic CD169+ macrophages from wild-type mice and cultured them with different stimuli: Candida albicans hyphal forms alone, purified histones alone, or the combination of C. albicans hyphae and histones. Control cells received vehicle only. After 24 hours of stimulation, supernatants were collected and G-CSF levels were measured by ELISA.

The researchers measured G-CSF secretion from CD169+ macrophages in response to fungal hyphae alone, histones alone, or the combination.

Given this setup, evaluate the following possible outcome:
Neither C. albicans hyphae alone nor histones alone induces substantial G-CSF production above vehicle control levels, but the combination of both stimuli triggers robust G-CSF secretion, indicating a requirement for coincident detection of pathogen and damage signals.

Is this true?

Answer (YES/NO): NO